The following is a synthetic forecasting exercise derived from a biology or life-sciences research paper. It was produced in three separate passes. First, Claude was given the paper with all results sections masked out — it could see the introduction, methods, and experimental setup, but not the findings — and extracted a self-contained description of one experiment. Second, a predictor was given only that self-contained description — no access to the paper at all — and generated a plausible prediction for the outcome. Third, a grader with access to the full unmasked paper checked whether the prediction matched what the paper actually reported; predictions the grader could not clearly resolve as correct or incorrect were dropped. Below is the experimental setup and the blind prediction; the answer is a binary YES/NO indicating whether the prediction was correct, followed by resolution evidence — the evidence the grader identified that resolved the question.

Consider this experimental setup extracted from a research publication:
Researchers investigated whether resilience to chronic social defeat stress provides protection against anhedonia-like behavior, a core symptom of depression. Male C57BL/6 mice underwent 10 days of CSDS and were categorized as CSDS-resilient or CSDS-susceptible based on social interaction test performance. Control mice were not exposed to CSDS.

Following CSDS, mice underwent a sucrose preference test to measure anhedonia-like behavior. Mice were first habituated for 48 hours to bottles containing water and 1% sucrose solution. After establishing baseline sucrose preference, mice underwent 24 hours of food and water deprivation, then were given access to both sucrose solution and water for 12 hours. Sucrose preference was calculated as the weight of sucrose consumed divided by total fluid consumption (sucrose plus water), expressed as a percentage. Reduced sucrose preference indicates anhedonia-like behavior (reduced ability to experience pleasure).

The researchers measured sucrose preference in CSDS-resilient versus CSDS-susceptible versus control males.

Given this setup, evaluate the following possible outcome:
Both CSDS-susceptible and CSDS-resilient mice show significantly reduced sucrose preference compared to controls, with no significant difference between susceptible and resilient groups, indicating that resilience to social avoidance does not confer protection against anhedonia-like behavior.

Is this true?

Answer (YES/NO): NO